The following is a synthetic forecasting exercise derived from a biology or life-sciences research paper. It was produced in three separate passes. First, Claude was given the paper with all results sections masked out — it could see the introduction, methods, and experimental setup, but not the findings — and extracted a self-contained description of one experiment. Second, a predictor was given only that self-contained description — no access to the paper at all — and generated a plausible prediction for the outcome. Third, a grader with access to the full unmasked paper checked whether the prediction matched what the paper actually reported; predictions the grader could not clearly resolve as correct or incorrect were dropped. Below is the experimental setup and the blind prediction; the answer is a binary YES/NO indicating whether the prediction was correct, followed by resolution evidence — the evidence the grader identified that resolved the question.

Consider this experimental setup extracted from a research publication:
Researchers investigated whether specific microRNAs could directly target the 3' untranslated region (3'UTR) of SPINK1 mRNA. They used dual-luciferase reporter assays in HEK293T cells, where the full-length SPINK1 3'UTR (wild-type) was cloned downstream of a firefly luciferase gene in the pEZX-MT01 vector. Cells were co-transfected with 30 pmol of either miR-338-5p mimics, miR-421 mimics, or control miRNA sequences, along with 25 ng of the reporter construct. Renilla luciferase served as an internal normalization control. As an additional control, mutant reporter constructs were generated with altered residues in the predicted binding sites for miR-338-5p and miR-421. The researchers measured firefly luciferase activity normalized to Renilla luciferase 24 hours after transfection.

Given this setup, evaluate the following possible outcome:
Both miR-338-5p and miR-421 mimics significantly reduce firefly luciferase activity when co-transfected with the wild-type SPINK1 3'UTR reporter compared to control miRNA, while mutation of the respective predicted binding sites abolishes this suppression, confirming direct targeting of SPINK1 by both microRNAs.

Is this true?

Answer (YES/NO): YES